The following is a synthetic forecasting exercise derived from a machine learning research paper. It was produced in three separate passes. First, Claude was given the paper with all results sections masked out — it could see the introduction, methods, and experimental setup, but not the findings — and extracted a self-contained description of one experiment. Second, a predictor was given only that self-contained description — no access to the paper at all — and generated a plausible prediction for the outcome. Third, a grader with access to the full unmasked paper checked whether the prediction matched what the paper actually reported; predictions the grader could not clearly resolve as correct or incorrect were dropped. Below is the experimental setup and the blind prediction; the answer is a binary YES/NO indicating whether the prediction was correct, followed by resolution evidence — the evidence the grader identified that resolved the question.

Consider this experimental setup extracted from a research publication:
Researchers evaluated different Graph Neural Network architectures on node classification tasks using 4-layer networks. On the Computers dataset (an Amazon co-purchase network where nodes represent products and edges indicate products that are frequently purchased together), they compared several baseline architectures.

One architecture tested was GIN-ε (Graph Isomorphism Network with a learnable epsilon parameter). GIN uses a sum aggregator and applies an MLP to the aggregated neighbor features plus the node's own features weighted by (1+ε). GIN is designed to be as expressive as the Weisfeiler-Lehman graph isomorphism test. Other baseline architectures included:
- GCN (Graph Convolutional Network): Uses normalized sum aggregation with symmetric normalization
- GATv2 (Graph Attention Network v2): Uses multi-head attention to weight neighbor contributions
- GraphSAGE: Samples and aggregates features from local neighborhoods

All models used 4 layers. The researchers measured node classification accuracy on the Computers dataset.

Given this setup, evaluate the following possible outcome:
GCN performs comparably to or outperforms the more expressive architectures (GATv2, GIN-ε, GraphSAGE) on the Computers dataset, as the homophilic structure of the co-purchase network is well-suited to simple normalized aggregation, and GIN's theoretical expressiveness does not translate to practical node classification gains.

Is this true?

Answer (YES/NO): NO